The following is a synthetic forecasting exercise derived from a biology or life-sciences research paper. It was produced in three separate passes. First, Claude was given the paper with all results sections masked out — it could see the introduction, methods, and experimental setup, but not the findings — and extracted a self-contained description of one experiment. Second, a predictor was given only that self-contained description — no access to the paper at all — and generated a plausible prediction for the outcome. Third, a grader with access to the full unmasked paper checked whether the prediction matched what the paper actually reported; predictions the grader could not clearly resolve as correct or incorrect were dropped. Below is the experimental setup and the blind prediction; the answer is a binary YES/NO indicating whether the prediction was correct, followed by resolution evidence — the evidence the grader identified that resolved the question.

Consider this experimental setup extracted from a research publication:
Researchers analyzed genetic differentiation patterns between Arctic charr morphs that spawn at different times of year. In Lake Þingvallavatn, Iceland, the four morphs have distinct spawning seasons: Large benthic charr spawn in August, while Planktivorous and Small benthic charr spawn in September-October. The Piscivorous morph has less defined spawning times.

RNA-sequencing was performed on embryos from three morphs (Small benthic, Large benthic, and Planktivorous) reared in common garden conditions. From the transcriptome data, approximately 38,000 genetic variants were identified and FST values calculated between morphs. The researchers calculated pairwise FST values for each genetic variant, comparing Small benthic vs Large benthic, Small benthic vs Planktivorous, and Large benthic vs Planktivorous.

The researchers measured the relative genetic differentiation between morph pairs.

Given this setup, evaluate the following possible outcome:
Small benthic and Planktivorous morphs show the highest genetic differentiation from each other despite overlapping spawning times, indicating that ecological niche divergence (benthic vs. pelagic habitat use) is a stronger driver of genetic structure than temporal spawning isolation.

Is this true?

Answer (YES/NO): NO